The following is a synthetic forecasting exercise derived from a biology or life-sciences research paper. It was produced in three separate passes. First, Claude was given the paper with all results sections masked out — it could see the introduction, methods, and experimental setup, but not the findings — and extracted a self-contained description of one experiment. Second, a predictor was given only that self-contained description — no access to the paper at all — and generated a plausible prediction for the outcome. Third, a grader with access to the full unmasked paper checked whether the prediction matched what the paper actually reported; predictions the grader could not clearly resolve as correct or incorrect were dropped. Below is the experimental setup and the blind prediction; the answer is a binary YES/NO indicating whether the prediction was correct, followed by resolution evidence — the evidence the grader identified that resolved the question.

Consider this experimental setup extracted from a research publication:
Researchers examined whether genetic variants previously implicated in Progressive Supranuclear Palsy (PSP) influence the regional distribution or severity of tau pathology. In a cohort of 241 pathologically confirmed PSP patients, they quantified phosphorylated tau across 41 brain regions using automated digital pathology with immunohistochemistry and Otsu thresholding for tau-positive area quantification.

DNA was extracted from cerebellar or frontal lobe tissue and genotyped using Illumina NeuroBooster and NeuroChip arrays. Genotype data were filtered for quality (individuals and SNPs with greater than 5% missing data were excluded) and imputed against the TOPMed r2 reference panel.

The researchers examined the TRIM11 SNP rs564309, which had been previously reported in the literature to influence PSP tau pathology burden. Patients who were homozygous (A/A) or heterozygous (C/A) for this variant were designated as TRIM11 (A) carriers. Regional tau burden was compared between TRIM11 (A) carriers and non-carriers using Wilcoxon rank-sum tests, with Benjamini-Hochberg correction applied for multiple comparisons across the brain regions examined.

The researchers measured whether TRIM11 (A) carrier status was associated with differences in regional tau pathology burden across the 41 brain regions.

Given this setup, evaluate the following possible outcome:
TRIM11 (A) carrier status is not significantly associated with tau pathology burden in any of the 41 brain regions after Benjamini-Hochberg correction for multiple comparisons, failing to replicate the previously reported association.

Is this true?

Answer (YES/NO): YES